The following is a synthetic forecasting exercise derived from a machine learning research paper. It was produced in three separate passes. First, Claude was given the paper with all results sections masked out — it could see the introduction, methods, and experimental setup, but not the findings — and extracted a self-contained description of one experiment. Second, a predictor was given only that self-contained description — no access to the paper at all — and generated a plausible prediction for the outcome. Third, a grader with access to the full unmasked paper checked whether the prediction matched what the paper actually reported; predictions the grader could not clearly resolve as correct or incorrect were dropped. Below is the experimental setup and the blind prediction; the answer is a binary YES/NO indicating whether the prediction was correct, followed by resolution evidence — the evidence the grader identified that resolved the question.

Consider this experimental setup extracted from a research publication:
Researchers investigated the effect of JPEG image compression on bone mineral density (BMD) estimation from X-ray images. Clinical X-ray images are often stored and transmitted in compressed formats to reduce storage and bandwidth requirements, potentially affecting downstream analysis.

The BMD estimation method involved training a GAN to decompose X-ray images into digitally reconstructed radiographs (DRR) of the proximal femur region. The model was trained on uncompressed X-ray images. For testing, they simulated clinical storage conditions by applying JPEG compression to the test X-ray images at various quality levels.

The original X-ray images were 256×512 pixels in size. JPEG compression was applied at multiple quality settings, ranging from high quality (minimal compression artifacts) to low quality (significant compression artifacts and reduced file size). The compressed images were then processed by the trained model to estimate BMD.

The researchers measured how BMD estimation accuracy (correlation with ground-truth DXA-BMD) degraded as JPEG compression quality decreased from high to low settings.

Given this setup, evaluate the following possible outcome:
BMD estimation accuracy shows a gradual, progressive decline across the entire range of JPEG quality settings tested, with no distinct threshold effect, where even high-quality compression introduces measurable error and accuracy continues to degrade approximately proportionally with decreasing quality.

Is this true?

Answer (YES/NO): NO